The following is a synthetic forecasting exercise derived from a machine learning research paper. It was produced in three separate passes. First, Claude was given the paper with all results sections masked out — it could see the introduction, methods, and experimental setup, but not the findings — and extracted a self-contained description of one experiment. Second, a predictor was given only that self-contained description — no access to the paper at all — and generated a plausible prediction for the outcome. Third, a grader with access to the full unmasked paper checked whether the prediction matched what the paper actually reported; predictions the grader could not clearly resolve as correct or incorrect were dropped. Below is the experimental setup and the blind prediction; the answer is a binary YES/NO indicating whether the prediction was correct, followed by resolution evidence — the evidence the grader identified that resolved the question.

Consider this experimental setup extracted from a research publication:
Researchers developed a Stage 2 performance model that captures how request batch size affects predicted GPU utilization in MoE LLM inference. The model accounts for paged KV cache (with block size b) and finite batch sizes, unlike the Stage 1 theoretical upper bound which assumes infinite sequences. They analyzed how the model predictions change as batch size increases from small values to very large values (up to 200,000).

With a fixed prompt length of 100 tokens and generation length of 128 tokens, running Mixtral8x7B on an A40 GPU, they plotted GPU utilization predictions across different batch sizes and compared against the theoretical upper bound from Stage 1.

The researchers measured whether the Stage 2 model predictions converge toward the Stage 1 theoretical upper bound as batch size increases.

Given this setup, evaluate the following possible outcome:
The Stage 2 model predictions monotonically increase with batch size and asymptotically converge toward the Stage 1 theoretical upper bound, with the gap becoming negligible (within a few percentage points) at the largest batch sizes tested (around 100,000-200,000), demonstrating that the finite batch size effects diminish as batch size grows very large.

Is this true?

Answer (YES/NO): NO